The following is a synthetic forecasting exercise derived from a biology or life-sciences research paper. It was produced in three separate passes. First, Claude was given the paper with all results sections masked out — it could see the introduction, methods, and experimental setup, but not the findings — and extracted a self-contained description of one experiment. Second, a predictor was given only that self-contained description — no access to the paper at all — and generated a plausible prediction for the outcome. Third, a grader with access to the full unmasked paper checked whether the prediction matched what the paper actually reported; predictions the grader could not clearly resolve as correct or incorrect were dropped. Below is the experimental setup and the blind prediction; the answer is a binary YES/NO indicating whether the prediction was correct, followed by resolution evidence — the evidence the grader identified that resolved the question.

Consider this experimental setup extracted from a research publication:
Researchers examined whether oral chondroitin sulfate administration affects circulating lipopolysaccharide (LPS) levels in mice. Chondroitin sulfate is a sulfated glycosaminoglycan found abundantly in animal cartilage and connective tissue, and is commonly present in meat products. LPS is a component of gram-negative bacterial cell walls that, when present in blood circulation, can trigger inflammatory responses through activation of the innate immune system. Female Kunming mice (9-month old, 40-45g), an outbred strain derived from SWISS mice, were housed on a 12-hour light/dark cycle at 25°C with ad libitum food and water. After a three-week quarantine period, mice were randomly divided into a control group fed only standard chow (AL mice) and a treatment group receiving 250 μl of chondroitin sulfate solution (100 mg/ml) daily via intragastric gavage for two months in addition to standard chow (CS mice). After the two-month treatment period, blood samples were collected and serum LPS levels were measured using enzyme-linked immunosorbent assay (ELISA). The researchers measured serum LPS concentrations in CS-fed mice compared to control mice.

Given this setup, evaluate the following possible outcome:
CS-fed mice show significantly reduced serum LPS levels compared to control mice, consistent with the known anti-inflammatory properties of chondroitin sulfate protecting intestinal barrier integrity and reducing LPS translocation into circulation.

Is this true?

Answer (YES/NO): NO